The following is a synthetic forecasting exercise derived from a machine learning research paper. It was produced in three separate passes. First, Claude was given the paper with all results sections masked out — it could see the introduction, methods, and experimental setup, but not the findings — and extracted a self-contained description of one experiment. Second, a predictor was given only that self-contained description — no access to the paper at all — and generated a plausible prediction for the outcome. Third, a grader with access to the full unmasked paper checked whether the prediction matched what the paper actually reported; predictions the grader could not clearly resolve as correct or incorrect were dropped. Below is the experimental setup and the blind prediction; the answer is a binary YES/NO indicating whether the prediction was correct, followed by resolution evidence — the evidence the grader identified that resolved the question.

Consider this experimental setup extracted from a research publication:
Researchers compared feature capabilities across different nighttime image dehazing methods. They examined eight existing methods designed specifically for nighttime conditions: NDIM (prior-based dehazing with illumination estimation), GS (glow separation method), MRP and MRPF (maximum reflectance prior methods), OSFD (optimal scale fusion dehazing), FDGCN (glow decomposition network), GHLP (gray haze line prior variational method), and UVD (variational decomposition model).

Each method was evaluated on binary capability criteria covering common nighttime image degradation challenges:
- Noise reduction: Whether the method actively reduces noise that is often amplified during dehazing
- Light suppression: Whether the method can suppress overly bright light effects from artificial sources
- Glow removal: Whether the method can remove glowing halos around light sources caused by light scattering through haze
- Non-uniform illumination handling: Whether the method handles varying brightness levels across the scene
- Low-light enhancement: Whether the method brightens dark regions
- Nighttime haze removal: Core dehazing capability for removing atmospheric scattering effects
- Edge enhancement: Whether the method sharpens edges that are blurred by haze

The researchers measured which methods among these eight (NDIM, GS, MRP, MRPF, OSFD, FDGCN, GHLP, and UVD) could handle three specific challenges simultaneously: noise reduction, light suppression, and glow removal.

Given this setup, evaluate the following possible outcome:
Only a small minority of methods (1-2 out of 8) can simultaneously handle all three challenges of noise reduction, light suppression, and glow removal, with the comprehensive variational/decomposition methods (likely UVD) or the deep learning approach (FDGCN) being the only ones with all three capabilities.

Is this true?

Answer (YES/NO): NO